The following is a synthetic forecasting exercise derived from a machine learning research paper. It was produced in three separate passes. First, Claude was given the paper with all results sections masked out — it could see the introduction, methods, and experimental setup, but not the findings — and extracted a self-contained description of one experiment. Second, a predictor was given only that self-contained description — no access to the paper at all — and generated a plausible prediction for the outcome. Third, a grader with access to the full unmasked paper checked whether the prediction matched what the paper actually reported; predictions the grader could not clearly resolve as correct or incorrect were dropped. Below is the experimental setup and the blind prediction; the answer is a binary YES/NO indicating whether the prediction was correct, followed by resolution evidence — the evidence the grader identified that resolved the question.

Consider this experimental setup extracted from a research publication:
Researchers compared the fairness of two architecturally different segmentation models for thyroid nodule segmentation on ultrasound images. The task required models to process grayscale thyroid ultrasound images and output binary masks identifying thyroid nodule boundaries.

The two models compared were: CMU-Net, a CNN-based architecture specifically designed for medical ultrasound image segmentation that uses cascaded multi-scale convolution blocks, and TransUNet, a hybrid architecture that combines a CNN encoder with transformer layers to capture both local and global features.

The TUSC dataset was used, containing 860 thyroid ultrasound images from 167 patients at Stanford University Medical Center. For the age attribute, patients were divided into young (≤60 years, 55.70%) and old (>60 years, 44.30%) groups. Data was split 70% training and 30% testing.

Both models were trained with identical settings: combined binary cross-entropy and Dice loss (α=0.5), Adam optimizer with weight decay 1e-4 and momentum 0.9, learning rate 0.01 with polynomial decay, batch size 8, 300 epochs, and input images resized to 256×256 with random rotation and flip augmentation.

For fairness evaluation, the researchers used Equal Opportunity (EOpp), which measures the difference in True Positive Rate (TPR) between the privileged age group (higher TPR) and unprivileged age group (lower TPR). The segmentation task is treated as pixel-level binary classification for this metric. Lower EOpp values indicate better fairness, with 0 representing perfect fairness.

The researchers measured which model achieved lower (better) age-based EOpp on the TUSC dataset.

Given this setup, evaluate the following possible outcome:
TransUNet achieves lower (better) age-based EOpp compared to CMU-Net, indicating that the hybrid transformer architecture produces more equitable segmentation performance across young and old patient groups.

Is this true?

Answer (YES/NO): NO